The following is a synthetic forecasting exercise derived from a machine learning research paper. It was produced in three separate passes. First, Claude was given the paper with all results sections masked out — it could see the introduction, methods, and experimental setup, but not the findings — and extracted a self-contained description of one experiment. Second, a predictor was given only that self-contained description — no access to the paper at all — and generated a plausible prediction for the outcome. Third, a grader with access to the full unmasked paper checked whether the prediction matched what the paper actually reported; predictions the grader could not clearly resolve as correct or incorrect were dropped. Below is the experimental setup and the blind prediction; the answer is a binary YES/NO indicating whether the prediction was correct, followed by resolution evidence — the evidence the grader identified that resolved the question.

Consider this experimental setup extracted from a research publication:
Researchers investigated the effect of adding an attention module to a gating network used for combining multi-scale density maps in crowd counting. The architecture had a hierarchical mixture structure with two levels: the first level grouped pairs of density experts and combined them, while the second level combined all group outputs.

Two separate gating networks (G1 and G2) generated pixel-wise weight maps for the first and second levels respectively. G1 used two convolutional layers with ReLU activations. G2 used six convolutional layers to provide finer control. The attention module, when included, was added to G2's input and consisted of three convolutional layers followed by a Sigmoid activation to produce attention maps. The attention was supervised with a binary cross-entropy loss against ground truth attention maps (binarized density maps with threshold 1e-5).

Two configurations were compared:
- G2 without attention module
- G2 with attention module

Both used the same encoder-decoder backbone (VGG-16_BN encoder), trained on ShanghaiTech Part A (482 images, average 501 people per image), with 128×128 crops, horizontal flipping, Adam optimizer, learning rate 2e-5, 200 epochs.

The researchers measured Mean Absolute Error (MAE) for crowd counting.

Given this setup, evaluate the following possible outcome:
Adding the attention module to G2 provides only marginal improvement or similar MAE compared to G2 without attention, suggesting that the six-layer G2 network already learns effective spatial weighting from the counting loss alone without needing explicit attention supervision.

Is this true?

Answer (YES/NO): NO